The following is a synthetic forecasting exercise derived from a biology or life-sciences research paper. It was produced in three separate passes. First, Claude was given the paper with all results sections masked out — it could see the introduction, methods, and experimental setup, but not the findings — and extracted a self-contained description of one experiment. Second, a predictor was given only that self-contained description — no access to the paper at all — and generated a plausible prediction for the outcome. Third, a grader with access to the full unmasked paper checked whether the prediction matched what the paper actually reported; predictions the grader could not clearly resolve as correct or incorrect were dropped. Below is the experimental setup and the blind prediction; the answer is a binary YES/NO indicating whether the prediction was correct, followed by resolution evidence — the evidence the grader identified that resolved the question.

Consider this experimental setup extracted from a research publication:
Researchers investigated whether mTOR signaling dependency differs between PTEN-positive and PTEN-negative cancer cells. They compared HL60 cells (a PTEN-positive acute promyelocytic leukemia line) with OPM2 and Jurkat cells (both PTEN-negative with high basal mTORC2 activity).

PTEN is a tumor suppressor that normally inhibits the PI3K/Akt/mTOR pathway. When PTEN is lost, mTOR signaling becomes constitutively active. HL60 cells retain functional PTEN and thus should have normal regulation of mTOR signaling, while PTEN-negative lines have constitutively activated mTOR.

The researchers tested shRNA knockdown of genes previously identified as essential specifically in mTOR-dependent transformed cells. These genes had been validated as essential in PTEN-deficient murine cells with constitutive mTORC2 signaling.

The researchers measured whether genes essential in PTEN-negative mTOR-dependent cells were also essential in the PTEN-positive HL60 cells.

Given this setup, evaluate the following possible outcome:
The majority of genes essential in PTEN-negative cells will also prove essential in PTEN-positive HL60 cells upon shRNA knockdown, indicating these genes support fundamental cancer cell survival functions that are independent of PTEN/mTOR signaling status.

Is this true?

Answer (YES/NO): NO